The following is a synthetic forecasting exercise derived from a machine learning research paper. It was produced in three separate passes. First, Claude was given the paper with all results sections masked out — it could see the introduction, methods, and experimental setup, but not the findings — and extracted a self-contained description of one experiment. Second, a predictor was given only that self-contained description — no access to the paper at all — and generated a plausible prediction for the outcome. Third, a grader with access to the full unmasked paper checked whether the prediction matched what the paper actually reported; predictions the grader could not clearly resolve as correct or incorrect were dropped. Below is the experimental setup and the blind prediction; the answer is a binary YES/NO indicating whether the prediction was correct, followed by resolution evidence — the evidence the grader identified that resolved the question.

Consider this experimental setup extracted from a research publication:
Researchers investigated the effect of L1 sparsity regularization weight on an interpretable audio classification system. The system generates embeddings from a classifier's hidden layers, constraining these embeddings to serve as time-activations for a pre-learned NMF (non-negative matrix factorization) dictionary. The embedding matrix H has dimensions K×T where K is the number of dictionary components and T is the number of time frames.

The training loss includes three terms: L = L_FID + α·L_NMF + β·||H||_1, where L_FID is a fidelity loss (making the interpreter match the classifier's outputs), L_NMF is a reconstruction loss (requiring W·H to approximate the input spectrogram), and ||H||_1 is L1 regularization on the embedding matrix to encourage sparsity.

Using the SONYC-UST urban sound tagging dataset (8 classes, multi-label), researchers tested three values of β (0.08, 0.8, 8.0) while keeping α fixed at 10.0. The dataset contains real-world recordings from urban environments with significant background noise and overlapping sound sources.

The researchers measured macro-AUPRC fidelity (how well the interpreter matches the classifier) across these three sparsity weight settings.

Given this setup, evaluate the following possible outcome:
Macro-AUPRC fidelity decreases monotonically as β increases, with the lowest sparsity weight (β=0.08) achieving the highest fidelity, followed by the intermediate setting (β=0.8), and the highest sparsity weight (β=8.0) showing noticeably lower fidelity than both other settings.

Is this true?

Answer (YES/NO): NO